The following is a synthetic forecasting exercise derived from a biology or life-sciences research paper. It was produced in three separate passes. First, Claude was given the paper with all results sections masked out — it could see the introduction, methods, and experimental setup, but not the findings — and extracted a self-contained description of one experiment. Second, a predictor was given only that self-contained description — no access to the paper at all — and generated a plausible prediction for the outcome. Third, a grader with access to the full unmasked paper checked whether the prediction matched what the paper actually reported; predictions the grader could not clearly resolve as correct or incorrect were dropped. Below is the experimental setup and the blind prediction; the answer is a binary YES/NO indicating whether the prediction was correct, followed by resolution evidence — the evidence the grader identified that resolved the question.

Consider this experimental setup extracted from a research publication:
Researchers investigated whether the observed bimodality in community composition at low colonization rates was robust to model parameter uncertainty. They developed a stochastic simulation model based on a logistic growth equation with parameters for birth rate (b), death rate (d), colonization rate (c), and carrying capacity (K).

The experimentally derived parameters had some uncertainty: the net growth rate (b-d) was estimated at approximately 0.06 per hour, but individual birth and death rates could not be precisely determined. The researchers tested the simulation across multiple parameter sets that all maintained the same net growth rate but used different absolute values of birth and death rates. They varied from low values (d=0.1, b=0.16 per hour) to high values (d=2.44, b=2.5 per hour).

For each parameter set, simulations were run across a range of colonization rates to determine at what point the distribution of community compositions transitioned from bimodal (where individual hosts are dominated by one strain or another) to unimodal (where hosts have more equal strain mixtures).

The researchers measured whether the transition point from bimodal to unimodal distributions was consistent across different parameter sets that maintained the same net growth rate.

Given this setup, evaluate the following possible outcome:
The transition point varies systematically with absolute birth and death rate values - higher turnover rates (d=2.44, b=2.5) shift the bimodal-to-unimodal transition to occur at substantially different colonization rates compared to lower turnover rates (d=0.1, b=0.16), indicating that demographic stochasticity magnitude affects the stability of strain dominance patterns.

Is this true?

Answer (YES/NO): NO